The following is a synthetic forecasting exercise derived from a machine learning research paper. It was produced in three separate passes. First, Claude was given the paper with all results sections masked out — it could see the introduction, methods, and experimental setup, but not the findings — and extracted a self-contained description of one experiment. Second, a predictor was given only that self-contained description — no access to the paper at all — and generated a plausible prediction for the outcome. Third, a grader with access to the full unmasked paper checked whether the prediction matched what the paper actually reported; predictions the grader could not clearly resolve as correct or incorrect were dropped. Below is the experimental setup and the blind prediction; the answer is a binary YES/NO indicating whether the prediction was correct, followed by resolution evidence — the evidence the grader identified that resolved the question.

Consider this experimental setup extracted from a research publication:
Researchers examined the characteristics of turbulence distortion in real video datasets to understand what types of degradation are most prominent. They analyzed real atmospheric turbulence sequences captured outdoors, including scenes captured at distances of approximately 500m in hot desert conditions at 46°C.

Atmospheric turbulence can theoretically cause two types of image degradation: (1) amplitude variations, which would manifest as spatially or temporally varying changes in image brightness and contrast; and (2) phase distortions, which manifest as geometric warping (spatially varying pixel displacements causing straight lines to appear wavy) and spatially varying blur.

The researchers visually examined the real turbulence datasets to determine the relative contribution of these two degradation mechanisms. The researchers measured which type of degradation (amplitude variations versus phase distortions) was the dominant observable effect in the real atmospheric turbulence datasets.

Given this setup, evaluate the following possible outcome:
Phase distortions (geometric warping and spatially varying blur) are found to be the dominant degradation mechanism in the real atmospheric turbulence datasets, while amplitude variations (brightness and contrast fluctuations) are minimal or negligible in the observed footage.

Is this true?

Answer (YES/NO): YES